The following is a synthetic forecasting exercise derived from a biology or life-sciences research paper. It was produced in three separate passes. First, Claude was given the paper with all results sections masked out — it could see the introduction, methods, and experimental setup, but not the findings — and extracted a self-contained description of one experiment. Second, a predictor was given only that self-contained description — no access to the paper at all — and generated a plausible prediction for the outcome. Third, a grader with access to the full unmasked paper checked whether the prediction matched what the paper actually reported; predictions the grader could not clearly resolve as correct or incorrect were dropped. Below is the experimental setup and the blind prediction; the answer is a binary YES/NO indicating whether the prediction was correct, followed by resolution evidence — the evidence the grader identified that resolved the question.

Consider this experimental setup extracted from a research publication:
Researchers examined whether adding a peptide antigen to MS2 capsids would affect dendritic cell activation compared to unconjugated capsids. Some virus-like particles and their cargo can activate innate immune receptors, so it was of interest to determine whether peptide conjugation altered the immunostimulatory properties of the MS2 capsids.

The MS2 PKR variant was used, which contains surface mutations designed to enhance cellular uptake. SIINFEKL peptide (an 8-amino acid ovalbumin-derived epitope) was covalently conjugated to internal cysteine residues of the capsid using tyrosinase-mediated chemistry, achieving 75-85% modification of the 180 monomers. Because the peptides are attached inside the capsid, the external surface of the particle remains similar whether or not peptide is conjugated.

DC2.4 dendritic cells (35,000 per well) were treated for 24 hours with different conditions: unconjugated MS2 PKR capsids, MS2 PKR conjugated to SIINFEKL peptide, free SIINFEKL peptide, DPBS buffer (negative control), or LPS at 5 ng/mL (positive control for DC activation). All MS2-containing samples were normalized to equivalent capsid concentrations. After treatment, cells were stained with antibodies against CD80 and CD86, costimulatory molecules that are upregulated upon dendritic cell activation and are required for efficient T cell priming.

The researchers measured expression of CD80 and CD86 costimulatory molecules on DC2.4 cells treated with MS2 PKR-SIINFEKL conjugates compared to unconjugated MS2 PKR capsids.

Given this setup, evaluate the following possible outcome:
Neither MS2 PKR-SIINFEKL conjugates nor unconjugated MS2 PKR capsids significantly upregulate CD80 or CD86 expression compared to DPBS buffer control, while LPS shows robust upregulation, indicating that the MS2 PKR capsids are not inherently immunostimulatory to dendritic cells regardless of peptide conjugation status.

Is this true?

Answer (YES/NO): NO